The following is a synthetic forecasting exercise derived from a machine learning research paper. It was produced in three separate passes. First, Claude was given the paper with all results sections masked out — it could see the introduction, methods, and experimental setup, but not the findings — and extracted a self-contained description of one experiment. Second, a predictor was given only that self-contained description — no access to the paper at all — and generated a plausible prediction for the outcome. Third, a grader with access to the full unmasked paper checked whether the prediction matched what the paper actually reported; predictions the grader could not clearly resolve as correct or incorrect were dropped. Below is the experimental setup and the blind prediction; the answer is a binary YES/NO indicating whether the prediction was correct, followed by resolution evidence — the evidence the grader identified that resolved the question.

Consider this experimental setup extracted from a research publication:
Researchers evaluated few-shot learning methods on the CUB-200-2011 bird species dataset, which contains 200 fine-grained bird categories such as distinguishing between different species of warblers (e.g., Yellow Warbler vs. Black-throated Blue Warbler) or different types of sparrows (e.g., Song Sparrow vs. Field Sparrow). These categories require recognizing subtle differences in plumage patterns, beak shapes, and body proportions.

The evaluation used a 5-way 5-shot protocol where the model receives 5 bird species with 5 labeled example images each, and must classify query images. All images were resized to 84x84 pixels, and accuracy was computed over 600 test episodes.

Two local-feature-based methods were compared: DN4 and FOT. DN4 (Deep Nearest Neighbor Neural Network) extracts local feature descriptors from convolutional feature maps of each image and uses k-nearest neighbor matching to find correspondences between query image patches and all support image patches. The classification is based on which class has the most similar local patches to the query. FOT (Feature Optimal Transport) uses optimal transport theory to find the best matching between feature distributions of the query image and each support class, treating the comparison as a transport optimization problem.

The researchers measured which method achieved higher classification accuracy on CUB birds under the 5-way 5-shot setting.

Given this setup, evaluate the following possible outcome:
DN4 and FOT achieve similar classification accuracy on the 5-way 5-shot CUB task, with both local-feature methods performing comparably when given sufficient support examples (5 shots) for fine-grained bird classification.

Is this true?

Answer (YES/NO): NO